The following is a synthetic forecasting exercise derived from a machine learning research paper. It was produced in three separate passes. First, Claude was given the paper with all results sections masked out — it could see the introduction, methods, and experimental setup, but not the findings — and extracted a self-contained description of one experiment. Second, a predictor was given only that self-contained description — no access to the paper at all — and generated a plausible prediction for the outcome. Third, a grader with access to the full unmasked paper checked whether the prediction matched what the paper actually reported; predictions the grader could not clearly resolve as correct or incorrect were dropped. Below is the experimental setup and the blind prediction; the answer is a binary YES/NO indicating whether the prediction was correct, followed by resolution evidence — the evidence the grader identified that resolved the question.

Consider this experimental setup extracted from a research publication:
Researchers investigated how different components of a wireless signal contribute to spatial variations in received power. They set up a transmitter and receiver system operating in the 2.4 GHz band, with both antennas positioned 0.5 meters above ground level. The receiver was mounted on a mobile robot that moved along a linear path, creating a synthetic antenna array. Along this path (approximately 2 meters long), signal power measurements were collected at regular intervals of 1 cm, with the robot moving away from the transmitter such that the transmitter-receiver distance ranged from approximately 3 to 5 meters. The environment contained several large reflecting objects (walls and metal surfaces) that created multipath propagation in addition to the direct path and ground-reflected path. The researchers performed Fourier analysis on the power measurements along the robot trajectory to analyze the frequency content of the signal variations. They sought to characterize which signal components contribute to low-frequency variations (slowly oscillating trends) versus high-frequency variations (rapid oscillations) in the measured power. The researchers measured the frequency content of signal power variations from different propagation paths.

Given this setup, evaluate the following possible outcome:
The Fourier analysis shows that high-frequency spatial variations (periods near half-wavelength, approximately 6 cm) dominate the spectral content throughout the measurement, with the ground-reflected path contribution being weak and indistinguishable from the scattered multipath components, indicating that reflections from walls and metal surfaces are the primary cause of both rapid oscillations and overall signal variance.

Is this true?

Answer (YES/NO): NO